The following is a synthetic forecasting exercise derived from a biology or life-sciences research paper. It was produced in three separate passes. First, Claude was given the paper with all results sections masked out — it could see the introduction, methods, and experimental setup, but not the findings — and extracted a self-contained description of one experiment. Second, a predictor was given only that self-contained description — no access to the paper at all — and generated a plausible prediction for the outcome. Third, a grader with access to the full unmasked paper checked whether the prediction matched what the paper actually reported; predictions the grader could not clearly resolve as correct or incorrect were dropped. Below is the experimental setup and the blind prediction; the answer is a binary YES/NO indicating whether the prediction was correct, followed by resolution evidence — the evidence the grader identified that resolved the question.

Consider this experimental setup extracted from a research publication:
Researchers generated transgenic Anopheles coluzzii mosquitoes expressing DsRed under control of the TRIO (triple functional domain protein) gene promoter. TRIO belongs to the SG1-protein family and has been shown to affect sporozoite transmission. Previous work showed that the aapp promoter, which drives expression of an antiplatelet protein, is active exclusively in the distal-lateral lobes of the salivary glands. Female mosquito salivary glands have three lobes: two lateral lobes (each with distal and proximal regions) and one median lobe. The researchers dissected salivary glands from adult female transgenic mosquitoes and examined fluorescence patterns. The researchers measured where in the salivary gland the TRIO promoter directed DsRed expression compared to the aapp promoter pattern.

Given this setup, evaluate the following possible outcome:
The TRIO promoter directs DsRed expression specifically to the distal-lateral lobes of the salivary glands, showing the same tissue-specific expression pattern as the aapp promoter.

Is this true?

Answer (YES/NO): NO